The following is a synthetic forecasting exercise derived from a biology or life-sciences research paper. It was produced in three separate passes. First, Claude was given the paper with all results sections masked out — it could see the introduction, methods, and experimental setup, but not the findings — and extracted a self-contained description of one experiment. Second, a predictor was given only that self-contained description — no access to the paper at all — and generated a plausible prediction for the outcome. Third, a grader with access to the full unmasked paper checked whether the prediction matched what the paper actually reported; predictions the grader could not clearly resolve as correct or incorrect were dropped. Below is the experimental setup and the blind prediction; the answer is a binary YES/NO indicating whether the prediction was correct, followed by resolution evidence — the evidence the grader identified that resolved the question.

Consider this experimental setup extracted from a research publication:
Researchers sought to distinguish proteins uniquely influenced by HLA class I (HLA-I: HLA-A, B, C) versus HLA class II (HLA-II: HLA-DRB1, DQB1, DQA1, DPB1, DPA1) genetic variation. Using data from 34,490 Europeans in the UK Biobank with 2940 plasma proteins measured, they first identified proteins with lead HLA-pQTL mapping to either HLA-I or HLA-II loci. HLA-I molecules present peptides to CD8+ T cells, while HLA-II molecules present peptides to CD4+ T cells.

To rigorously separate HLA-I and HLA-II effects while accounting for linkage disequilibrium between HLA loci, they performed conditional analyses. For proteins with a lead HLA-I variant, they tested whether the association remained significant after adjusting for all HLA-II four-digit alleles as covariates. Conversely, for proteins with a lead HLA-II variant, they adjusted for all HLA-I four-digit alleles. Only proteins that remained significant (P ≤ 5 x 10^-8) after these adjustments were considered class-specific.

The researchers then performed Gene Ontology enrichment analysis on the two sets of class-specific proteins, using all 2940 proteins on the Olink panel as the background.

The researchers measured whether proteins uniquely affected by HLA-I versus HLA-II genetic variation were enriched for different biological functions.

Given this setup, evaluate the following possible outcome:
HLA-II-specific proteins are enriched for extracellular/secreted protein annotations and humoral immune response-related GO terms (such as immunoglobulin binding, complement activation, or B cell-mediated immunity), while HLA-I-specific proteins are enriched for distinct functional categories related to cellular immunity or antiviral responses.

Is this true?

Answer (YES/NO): NO